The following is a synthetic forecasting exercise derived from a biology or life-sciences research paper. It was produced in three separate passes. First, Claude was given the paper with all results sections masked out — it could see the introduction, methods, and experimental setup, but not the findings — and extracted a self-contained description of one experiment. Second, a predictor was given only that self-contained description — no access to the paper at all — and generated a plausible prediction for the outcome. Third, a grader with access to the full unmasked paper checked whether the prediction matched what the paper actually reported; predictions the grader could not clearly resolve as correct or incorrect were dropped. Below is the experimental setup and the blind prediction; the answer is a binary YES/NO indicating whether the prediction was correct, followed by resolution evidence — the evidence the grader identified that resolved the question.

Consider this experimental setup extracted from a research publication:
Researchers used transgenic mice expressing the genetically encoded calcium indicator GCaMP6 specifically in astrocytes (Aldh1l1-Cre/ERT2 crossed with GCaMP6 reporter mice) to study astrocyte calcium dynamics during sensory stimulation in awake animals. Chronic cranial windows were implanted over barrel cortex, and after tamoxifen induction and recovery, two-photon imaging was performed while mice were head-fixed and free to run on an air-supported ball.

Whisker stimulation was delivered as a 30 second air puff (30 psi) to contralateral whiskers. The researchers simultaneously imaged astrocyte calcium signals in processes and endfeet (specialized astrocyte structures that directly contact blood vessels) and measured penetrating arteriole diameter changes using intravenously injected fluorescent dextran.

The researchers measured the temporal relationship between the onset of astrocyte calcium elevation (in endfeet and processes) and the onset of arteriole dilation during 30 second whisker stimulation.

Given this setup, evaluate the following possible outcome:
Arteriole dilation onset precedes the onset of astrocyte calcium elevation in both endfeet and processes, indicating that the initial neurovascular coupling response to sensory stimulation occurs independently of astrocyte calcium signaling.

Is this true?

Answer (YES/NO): YES